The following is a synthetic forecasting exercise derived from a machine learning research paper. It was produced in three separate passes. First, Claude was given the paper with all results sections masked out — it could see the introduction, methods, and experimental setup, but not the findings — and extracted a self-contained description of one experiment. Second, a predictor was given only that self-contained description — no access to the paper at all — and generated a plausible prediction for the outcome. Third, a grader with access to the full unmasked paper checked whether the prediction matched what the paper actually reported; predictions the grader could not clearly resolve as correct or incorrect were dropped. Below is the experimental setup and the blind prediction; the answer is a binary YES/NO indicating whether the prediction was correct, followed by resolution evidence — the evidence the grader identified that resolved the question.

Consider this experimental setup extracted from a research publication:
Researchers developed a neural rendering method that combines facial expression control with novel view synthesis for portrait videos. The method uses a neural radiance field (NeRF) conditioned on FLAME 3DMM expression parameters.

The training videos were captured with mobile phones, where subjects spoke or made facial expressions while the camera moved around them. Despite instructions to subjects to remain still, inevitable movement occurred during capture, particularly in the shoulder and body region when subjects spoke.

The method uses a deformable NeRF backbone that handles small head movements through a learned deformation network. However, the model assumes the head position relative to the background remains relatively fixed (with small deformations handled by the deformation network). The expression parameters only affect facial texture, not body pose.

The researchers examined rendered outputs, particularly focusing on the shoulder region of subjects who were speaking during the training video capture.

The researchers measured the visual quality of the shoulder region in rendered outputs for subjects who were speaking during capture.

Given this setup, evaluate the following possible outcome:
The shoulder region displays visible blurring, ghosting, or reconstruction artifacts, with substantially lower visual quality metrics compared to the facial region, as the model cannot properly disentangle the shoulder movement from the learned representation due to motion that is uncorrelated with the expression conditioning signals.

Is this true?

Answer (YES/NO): YES